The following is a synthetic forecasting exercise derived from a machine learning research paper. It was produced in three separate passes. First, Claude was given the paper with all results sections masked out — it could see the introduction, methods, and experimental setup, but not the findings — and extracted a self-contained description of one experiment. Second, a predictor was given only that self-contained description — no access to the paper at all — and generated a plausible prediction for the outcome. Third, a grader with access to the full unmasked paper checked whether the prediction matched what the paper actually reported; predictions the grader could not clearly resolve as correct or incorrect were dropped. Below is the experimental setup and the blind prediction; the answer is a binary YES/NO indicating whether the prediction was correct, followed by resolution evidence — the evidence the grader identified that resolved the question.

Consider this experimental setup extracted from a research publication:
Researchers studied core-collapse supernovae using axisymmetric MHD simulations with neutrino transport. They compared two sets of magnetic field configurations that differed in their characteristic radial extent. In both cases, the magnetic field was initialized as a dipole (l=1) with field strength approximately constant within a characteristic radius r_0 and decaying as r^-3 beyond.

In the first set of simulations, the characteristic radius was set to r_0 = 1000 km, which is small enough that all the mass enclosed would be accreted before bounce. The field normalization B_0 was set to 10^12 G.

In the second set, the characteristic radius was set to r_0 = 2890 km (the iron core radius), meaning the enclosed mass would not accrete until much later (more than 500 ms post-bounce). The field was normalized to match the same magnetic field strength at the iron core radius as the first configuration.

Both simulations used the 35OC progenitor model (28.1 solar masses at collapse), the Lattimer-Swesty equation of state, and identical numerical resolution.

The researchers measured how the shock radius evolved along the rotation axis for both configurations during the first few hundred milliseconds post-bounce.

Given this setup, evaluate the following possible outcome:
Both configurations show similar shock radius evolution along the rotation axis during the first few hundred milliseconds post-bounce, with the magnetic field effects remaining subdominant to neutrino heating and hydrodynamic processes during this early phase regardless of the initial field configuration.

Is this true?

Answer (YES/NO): NO